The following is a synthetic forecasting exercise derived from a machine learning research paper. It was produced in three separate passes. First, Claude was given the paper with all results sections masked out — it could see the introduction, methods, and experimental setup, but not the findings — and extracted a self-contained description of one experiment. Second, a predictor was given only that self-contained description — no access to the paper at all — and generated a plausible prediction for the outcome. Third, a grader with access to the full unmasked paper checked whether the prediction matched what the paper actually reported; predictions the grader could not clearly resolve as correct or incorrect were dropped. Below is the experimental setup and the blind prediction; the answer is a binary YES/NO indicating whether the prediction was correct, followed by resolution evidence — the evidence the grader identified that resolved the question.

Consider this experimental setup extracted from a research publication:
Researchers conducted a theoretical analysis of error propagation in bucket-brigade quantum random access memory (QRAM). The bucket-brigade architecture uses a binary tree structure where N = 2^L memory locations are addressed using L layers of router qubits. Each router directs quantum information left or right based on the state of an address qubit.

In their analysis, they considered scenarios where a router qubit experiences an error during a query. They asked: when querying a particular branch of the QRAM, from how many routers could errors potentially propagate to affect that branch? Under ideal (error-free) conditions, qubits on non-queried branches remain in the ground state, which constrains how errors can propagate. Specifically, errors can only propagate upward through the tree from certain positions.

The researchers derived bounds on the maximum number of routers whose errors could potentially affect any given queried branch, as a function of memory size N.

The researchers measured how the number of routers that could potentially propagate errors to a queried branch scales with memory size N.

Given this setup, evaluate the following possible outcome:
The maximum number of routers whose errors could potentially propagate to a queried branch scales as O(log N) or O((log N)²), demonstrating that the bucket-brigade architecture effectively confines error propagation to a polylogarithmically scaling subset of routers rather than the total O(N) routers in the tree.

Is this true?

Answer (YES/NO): YES